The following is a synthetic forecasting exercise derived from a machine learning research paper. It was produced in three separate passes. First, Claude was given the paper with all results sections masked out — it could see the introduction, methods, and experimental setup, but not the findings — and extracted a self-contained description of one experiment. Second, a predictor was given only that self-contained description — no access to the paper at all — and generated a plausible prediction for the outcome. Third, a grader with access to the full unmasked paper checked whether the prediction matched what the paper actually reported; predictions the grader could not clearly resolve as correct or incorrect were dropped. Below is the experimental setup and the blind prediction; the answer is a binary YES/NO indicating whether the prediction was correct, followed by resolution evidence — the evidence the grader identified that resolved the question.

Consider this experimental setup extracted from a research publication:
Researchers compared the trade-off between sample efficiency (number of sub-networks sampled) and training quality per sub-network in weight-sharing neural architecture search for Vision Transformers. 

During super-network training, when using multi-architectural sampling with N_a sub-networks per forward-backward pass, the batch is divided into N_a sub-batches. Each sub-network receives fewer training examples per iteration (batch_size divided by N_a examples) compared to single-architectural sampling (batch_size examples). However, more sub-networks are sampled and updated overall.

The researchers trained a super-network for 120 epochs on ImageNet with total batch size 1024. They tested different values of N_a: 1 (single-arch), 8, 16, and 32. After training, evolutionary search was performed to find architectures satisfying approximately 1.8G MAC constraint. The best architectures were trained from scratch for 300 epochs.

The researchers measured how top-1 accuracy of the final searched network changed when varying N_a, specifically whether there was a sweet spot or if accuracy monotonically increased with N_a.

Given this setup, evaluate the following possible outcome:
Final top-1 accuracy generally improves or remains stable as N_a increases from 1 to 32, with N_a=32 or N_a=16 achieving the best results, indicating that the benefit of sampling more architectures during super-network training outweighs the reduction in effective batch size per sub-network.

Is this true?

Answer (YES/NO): NO